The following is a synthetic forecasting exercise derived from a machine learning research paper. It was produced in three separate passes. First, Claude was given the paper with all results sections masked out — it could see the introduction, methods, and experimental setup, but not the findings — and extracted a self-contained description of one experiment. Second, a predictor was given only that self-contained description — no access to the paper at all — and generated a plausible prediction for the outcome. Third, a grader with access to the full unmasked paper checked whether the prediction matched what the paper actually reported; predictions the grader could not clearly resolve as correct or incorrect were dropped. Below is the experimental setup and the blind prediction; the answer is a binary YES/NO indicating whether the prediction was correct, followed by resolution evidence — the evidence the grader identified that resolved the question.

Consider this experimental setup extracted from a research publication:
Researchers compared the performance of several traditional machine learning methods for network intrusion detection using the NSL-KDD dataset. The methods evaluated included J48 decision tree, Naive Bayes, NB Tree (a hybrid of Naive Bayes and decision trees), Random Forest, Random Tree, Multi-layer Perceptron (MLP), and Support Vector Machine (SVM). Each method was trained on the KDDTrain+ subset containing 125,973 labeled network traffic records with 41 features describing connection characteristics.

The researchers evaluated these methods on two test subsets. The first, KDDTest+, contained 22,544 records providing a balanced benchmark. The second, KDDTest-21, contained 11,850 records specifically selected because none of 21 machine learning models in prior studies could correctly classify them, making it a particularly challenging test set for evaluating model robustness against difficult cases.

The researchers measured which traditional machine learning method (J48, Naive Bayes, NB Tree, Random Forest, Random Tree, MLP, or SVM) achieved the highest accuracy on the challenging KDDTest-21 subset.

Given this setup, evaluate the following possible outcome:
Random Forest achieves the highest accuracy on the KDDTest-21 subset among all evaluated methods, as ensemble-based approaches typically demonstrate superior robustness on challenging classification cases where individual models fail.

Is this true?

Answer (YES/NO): NO